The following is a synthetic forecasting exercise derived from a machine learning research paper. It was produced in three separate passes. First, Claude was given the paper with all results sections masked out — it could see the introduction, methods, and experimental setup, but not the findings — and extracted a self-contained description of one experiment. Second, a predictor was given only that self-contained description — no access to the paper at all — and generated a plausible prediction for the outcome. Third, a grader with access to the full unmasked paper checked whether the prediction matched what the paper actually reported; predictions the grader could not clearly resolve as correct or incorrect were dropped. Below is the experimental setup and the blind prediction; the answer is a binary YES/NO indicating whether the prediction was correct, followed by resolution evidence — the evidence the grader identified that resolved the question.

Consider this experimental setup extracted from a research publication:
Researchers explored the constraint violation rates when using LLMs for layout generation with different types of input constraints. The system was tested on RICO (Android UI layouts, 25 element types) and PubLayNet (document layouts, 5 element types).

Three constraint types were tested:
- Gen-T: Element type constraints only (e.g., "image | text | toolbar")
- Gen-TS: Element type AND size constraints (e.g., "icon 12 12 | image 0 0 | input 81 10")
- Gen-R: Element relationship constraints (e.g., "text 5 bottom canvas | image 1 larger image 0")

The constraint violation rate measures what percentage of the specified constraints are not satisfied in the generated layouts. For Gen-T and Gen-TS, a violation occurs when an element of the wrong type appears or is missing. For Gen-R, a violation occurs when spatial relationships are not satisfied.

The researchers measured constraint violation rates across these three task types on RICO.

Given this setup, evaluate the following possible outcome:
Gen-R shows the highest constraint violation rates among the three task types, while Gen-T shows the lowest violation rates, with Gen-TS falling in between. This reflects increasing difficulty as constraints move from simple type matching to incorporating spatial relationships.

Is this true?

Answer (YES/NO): NO